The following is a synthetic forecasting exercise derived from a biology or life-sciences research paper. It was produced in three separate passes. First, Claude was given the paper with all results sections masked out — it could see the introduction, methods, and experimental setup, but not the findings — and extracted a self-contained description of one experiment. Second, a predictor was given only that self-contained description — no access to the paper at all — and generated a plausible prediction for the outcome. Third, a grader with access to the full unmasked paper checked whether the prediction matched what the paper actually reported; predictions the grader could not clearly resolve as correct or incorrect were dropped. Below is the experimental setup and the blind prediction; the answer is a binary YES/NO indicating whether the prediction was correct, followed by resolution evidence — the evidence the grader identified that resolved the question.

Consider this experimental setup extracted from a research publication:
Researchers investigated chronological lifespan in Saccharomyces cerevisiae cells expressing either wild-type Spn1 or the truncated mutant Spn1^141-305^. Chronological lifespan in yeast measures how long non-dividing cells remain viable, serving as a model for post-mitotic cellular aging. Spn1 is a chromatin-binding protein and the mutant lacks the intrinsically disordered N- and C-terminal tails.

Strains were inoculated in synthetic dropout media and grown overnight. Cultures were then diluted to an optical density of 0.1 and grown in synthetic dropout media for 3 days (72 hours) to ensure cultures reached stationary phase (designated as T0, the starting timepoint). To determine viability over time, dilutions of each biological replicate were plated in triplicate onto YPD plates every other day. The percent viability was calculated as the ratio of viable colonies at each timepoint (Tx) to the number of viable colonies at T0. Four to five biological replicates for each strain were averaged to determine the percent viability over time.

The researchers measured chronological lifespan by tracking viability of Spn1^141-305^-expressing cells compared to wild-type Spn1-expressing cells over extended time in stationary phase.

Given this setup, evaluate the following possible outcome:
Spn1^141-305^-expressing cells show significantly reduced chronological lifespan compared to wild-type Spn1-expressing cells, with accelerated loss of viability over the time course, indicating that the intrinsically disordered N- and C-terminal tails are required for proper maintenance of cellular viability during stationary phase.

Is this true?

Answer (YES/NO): NO